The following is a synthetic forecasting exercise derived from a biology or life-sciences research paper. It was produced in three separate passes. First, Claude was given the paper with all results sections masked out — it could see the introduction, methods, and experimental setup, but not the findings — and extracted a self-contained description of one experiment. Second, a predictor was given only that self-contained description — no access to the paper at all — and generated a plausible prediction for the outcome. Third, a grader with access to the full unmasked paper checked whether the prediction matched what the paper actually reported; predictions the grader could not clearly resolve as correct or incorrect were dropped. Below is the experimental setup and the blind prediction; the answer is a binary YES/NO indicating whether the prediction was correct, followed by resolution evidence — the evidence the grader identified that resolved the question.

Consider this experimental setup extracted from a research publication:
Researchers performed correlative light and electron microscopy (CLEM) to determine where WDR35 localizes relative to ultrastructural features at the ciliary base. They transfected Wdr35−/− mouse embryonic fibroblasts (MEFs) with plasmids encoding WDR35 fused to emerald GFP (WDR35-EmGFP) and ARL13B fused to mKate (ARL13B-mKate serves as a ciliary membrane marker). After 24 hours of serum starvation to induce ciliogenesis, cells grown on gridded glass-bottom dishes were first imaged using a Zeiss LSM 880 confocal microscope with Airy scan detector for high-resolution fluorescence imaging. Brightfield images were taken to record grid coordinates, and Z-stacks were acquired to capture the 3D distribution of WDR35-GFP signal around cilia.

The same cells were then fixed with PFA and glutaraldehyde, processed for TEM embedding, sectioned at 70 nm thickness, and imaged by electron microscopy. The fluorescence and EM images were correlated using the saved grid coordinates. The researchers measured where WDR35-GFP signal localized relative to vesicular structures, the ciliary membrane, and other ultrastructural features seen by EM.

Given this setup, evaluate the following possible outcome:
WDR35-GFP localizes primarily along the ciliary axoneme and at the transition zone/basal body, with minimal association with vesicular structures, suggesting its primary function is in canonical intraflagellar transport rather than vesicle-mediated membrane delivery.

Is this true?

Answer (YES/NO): NO